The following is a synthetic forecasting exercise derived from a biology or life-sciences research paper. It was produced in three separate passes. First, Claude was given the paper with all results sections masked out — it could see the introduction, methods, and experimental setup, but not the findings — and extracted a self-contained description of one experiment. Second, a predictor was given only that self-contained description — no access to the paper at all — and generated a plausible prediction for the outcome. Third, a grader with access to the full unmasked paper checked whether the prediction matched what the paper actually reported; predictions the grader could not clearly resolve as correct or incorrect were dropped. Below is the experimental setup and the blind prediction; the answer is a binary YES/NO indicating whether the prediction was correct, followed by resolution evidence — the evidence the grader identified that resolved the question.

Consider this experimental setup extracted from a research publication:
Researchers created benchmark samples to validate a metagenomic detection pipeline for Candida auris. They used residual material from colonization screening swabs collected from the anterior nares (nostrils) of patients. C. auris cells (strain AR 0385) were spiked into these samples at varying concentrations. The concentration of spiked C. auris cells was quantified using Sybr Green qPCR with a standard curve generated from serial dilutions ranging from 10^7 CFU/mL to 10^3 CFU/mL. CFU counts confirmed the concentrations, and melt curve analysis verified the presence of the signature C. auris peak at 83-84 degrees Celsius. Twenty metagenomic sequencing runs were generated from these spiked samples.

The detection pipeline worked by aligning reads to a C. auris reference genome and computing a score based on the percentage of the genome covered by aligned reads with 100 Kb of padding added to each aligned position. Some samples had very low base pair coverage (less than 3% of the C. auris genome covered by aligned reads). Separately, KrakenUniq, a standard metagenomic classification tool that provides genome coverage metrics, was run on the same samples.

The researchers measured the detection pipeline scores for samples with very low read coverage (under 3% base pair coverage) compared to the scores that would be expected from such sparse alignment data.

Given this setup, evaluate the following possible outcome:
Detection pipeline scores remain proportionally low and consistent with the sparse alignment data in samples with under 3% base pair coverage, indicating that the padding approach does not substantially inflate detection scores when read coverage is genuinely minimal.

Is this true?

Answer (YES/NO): NO